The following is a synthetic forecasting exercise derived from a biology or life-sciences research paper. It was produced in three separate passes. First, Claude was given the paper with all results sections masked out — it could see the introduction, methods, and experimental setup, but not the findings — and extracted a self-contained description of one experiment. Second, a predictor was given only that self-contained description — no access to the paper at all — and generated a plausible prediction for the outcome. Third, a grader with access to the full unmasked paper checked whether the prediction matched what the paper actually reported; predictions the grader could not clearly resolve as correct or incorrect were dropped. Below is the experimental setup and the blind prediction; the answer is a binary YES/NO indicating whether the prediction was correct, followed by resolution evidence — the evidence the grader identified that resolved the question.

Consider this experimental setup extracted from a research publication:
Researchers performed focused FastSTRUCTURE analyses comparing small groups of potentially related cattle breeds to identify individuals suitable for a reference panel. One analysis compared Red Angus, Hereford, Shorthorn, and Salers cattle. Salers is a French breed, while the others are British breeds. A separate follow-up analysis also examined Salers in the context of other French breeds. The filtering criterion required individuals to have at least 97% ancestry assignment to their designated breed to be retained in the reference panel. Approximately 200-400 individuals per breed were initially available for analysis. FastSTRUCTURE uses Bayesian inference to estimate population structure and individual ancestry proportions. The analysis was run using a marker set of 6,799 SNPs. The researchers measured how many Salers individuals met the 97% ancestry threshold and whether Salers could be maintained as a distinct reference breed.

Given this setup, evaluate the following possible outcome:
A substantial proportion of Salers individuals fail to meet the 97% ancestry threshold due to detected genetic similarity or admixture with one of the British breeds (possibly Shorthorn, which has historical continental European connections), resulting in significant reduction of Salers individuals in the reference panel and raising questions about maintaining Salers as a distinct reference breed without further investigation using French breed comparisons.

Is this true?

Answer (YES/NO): NO